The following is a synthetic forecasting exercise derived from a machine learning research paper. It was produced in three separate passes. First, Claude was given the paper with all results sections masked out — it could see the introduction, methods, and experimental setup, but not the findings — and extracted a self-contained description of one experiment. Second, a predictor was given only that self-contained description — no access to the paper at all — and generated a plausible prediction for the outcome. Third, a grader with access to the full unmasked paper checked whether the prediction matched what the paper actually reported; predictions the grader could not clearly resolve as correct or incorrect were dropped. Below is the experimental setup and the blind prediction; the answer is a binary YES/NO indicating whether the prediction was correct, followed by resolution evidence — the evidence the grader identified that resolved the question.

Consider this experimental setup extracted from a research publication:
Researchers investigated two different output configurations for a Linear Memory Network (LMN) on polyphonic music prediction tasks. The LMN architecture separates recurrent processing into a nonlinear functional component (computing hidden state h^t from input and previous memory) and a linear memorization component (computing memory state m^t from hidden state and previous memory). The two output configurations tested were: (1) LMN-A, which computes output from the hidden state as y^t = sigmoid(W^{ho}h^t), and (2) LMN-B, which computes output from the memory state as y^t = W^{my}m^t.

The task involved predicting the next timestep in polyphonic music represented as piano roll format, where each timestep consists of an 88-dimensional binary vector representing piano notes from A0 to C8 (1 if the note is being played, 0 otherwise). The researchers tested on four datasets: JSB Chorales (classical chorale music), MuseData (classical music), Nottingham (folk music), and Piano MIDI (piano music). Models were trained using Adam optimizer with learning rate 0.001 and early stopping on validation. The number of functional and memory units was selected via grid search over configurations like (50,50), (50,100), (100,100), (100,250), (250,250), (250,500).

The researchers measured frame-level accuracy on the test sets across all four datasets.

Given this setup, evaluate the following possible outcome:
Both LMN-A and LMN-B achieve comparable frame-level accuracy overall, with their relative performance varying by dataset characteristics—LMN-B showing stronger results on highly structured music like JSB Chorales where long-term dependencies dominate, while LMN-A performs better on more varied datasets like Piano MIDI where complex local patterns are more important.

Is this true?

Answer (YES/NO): NO